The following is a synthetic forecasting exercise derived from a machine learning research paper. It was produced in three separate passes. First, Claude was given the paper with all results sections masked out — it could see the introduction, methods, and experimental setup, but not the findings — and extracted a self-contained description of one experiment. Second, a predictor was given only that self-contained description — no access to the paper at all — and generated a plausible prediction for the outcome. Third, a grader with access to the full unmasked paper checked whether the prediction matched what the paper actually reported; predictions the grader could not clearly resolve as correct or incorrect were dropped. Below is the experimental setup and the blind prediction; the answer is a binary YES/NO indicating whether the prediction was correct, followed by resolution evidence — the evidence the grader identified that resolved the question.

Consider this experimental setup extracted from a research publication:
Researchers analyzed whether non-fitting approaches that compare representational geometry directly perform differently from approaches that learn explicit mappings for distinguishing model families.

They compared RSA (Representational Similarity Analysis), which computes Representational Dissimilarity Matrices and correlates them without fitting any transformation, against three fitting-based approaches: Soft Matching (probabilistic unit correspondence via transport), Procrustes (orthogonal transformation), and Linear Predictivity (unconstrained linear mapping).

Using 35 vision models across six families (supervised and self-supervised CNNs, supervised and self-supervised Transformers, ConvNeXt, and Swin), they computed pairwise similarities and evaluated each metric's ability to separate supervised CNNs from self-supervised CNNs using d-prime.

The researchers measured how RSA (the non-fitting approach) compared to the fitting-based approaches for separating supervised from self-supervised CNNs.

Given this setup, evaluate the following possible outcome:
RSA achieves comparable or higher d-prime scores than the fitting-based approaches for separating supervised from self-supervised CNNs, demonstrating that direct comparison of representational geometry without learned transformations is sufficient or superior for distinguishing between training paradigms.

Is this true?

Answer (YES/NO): YES